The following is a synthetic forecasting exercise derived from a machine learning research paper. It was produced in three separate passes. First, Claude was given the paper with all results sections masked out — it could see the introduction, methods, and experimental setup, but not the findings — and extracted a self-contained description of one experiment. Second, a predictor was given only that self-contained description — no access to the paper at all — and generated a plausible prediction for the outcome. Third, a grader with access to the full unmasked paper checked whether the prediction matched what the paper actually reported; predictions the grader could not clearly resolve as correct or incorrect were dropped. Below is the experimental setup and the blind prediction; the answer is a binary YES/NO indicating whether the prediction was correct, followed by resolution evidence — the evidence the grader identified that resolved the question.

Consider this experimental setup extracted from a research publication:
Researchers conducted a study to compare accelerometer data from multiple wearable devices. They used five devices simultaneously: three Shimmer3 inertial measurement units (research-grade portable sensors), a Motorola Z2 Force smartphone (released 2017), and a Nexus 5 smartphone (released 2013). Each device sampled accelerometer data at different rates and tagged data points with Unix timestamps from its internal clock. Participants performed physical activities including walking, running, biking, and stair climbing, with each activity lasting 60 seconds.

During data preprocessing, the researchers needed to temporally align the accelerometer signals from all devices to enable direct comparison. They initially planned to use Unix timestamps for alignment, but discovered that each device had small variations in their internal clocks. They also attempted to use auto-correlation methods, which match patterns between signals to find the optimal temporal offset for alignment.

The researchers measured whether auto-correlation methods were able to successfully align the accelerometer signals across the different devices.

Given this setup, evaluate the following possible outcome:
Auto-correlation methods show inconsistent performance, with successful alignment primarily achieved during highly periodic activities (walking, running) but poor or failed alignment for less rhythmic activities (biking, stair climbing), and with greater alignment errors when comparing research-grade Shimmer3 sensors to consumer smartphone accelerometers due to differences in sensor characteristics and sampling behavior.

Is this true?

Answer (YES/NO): NO